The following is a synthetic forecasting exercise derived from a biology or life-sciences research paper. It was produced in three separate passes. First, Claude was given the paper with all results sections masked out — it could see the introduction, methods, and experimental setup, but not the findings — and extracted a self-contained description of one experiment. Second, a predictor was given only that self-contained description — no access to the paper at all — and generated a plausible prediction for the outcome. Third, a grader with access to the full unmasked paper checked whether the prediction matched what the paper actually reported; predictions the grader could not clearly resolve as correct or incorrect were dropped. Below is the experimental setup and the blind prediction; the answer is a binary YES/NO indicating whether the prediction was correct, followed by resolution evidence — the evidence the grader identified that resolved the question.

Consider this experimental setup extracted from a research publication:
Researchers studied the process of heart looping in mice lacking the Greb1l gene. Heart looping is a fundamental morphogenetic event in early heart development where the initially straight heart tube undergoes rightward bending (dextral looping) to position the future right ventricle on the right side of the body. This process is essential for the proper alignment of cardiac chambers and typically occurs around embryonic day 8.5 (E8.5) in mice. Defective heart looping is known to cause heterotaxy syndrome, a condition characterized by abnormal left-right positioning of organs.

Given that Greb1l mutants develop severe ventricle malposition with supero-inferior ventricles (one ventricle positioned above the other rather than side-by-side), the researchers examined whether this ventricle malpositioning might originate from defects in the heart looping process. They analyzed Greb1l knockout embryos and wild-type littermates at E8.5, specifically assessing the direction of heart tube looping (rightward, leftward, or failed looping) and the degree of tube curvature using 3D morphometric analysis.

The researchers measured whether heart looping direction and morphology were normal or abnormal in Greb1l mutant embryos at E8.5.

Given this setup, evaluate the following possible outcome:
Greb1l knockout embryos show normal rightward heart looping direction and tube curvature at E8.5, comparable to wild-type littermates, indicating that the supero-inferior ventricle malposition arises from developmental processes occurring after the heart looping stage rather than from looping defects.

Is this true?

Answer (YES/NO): YES